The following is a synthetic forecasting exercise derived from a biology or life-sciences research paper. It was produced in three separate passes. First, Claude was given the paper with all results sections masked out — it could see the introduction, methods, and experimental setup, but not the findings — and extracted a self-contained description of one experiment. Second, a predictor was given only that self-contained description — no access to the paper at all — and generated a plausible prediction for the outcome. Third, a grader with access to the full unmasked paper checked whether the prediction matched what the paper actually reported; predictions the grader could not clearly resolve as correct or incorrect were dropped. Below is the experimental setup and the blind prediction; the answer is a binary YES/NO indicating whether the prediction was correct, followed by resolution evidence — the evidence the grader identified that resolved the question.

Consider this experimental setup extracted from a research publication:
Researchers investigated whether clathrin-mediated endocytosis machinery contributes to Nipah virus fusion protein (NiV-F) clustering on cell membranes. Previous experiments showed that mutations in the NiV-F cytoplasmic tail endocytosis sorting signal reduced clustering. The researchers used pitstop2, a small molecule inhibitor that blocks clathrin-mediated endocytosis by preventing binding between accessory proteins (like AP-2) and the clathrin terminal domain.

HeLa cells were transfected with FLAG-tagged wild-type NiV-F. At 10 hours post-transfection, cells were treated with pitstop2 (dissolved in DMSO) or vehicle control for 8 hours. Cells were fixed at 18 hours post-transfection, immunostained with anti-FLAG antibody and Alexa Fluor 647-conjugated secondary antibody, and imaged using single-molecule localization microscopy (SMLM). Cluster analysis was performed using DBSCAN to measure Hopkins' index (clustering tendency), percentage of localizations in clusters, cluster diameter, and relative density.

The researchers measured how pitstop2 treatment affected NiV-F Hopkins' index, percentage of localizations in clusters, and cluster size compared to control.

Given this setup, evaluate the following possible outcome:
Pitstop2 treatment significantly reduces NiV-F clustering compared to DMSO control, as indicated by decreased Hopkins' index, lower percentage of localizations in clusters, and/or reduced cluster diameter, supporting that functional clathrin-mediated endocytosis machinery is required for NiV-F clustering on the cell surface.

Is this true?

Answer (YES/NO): NO